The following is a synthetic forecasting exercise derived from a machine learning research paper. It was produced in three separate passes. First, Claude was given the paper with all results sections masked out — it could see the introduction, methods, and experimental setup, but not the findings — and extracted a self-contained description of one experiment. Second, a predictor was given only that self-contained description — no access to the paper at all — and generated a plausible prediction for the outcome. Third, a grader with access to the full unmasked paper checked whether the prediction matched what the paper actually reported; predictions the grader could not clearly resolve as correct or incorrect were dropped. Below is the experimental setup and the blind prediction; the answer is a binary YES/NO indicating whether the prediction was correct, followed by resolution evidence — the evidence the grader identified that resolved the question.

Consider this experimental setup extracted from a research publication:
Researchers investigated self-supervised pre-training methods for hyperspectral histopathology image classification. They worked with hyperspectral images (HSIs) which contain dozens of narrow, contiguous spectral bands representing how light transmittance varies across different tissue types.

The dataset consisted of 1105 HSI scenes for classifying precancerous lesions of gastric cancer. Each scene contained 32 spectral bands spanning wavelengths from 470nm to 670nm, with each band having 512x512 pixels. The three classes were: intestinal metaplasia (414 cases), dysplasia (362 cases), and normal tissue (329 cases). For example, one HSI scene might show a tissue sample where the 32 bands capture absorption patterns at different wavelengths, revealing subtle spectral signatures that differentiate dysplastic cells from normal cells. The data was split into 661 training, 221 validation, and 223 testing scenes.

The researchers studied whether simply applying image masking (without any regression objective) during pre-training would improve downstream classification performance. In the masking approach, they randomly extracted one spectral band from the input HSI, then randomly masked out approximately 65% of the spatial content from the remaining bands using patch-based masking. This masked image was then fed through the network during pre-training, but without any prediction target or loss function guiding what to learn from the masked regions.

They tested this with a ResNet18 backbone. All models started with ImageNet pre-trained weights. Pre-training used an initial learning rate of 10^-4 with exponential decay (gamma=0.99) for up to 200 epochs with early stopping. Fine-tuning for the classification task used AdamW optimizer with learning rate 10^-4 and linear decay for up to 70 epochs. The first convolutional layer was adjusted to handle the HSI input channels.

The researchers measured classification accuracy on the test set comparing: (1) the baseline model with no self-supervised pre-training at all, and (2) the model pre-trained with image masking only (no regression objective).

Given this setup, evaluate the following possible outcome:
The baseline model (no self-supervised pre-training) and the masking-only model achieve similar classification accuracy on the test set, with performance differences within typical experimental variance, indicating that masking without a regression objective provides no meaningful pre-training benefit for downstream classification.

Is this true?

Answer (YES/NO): NO